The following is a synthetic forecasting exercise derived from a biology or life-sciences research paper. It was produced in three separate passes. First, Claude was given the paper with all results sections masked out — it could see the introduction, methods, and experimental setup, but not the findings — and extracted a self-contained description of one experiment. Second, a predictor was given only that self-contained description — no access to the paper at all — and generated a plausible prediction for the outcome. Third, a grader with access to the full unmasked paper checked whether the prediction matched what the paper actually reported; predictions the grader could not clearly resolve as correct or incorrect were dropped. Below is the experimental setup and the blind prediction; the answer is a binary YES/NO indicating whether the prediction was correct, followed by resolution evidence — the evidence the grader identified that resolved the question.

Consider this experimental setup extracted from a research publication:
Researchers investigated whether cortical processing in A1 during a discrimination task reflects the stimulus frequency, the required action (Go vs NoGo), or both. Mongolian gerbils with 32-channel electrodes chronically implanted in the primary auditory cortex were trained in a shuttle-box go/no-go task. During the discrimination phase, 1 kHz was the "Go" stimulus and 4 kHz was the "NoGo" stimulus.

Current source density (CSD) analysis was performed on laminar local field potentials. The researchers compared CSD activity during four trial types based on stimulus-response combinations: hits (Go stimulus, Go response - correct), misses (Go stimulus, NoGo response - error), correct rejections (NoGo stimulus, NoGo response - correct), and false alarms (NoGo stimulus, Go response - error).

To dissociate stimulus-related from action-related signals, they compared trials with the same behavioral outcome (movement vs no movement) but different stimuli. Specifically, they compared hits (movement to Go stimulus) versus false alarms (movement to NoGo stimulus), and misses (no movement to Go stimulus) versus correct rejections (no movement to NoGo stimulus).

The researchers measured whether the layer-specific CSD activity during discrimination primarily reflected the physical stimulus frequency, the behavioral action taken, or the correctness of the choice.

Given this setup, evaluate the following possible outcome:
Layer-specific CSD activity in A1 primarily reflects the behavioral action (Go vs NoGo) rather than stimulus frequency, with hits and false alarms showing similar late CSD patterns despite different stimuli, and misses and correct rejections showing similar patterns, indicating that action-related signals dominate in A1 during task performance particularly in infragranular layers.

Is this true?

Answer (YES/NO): NO